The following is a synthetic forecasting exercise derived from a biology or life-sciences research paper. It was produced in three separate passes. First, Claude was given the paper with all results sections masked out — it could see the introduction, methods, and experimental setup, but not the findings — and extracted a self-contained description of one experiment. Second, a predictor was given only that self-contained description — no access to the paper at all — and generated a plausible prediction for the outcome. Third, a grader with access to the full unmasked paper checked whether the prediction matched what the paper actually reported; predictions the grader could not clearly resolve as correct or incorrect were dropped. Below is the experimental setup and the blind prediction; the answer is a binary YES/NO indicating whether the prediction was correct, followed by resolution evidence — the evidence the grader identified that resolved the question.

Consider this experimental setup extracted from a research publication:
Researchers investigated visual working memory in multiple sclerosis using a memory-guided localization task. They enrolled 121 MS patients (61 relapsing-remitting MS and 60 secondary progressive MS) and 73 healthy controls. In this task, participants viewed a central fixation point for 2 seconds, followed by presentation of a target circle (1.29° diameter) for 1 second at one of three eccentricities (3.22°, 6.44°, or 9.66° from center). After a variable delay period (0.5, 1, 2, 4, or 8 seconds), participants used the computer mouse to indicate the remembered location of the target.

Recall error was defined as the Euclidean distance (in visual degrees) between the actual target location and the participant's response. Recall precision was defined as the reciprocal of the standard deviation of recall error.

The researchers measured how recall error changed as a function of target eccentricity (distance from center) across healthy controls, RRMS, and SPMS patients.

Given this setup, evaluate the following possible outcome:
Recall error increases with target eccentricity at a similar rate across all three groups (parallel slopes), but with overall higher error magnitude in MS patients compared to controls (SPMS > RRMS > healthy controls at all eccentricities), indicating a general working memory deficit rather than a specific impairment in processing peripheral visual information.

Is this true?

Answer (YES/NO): NO